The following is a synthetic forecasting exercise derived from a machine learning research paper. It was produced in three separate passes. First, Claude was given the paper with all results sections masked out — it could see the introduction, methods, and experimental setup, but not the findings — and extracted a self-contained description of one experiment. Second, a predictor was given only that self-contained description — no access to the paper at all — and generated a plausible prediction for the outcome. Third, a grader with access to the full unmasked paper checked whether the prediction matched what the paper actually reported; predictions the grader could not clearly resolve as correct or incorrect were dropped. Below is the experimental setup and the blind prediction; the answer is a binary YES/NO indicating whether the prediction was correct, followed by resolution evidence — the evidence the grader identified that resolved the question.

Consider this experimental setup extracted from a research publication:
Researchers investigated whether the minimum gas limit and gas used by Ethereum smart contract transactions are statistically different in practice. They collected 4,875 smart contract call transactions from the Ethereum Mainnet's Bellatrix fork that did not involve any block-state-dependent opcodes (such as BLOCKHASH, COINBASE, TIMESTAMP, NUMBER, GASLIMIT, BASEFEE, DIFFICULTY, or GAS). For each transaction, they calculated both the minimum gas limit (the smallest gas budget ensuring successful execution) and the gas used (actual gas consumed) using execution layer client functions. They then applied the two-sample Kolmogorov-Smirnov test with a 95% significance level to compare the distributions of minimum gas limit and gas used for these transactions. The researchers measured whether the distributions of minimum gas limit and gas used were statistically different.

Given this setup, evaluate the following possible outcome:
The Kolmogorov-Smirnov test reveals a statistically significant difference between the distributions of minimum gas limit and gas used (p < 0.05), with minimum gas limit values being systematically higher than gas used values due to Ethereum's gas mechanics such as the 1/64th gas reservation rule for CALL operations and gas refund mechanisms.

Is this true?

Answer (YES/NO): YES